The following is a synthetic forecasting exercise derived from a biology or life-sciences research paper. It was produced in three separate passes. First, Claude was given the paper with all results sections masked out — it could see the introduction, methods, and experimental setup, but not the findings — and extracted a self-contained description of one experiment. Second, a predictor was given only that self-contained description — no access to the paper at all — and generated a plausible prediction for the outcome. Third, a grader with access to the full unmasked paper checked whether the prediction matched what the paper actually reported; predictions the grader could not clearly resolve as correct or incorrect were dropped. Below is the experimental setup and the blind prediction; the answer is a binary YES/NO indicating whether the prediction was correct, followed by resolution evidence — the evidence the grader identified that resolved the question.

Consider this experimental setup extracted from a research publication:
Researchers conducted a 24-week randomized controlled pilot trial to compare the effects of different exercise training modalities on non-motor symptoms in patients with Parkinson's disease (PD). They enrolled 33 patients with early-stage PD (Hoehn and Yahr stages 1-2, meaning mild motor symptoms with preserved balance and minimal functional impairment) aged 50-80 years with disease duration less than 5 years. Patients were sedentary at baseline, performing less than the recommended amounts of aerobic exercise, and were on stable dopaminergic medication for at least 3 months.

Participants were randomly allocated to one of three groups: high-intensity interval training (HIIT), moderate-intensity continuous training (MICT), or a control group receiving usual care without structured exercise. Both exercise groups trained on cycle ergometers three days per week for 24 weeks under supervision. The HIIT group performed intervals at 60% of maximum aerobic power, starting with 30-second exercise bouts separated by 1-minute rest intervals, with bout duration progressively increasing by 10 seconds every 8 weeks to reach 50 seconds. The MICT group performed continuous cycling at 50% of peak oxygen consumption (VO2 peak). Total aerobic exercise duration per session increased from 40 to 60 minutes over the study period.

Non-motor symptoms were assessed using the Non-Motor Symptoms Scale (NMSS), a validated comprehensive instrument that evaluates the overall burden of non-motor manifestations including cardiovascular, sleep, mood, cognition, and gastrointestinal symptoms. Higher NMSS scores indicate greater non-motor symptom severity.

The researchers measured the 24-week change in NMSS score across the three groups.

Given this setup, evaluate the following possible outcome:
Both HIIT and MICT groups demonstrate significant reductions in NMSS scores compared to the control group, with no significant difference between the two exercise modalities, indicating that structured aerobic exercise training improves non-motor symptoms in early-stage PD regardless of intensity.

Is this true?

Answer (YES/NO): NO